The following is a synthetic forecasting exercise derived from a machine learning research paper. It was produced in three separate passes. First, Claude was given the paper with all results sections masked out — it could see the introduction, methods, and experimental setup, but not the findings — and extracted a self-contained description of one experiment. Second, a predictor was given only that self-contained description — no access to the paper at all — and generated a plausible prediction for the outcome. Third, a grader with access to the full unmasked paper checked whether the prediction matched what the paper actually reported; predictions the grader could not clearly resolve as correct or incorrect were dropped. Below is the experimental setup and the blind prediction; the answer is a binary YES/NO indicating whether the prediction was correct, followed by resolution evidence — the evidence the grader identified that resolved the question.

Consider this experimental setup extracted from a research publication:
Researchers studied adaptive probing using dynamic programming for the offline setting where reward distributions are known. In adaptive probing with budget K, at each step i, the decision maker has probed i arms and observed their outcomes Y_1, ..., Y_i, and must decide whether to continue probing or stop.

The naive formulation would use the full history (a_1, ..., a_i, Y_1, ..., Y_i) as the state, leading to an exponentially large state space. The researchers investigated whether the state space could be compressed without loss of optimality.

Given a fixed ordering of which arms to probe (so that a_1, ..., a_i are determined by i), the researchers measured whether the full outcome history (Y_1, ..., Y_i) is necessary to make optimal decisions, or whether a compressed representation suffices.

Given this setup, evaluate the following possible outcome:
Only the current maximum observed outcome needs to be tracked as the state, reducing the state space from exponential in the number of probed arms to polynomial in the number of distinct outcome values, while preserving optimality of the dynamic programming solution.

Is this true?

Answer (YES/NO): YES